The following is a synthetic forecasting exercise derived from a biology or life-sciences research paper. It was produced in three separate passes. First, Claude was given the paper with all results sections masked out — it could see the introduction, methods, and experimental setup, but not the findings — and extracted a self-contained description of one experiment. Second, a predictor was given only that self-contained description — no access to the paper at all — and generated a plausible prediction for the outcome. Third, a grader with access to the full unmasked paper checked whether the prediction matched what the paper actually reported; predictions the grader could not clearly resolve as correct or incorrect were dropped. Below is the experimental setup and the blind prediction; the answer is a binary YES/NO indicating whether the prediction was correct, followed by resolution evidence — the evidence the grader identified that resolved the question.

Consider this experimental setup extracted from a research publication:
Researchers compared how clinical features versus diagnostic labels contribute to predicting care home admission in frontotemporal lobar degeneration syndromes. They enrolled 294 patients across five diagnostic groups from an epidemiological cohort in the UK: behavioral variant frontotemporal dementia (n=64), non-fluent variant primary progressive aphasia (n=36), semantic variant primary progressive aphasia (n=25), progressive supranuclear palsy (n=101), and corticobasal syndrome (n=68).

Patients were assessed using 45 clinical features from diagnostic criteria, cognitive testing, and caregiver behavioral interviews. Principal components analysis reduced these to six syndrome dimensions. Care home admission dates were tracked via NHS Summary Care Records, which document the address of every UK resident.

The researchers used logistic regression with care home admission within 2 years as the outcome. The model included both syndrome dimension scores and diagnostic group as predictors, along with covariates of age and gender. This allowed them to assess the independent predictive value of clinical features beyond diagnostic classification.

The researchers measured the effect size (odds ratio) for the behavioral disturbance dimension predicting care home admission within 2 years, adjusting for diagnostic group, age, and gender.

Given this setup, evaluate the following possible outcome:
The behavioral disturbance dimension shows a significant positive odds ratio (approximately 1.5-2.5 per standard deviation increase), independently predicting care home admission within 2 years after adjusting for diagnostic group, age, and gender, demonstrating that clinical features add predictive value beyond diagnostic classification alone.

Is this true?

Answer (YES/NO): YES